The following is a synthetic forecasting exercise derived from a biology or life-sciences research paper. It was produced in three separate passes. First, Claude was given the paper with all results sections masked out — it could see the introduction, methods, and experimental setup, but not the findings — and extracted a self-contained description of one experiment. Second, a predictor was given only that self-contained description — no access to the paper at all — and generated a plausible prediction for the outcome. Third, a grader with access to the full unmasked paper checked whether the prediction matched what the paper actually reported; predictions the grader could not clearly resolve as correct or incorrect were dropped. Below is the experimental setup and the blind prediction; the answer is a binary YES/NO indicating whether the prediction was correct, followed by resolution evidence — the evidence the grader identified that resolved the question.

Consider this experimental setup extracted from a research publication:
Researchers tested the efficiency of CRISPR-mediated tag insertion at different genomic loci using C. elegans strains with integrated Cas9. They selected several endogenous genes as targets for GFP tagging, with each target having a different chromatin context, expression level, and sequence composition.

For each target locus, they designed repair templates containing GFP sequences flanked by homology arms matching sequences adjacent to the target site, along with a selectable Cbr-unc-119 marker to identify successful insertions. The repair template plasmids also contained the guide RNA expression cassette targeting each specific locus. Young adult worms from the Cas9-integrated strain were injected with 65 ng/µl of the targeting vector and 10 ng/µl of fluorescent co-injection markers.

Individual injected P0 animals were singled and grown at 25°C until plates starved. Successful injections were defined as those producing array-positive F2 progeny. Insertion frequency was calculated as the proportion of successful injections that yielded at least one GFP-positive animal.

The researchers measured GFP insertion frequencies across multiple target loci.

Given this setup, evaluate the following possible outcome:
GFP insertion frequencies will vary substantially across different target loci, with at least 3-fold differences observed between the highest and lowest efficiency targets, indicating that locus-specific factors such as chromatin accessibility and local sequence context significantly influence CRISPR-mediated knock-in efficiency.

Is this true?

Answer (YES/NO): NO